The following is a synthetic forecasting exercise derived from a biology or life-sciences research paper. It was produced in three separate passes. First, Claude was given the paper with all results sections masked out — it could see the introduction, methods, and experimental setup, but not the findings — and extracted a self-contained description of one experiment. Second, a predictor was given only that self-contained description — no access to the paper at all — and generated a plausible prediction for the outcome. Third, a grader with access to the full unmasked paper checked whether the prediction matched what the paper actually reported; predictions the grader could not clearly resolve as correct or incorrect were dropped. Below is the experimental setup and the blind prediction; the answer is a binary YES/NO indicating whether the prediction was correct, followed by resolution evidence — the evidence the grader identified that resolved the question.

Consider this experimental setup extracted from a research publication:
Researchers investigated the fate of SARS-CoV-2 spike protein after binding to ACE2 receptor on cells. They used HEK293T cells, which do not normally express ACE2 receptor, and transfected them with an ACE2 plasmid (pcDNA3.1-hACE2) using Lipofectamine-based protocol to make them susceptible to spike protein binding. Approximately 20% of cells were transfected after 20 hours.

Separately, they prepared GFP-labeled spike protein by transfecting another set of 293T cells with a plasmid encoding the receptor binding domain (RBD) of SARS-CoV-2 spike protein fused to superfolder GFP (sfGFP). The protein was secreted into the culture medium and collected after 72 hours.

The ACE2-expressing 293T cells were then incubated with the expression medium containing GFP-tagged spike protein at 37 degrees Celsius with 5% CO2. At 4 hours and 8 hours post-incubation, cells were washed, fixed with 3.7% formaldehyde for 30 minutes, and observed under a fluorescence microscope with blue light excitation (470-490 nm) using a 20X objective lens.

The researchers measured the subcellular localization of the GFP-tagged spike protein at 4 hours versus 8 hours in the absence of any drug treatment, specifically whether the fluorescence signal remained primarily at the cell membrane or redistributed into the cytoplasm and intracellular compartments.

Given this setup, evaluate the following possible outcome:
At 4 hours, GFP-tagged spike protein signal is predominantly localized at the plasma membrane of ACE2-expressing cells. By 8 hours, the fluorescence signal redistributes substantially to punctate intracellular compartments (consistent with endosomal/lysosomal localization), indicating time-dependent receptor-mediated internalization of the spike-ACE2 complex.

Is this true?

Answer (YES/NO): NO